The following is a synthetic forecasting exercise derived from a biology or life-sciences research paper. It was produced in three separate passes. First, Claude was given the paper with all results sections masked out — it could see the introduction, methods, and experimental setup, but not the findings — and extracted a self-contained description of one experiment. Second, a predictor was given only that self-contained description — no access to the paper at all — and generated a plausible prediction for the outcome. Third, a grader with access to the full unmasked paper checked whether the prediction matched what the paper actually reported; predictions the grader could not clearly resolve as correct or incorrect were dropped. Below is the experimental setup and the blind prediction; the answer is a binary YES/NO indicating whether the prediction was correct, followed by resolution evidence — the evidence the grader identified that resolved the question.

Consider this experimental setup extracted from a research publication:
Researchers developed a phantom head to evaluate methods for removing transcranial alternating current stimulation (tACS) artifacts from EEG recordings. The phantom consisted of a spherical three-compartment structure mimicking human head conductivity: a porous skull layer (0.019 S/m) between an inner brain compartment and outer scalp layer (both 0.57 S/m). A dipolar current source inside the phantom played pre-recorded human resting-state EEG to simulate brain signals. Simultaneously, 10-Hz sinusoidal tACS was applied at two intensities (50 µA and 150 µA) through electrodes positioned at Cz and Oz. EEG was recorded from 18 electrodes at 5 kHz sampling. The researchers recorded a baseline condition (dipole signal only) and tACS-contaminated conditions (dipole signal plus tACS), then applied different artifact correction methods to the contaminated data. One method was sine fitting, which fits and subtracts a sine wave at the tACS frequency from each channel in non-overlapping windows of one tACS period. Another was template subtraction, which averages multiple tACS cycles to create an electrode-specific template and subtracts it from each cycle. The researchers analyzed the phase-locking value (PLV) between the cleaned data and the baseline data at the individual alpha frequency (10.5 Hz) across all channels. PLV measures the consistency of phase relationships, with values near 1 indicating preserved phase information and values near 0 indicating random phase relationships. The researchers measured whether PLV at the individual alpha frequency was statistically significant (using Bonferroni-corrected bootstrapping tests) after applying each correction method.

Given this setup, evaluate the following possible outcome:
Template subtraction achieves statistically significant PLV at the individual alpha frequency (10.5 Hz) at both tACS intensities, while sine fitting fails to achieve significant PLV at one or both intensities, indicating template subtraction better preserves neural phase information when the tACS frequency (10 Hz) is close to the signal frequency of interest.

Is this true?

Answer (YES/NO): YES